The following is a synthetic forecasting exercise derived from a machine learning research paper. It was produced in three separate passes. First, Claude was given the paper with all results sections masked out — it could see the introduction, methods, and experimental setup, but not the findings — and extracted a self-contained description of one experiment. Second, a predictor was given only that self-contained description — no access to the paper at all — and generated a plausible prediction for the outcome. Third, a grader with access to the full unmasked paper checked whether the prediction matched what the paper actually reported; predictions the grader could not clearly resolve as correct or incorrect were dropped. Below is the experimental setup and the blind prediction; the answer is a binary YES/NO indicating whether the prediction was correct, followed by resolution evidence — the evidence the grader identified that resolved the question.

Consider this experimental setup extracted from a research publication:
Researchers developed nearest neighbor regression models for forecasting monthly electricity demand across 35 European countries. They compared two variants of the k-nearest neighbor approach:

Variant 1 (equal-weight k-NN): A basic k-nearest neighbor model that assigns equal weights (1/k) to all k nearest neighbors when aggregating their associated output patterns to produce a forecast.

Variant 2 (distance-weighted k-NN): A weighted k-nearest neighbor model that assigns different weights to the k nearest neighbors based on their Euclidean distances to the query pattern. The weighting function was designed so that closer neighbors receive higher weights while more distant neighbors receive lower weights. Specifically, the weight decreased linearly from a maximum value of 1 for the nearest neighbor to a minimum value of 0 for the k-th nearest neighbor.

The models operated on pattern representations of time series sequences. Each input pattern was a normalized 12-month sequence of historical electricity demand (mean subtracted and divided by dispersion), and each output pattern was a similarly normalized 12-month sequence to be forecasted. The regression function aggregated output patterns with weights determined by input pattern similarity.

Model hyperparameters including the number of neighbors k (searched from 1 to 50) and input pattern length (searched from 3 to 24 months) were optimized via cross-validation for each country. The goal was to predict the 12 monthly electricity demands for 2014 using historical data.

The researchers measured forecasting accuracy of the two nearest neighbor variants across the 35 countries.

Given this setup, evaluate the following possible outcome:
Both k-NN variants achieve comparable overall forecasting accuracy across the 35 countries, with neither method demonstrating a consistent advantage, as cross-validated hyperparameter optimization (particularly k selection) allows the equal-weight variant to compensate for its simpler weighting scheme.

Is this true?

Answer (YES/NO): NO